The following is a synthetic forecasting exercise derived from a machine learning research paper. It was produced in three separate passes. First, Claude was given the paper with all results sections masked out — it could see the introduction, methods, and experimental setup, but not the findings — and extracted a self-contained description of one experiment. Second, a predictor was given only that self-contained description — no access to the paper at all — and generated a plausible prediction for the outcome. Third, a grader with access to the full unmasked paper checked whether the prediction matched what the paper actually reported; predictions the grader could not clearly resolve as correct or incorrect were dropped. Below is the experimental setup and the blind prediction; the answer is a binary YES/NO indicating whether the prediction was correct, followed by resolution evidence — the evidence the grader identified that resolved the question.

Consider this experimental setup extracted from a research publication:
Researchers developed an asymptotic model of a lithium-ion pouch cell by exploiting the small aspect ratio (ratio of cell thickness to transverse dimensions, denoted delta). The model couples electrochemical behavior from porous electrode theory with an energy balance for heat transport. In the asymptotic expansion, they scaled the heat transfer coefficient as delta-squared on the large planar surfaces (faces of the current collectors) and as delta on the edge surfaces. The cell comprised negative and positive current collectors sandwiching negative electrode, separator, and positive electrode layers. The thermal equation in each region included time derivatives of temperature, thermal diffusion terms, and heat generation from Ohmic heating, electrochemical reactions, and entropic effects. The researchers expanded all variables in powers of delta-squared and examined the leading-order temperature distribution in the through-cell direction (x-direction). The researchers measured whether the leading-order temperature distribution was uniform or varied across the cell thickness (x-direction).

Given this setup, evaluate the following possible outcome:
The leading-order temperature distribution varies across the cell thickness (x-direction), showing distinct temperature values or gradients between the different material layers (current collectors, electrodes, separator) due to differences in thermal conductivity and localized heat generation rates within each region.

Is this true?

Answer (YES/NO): NO